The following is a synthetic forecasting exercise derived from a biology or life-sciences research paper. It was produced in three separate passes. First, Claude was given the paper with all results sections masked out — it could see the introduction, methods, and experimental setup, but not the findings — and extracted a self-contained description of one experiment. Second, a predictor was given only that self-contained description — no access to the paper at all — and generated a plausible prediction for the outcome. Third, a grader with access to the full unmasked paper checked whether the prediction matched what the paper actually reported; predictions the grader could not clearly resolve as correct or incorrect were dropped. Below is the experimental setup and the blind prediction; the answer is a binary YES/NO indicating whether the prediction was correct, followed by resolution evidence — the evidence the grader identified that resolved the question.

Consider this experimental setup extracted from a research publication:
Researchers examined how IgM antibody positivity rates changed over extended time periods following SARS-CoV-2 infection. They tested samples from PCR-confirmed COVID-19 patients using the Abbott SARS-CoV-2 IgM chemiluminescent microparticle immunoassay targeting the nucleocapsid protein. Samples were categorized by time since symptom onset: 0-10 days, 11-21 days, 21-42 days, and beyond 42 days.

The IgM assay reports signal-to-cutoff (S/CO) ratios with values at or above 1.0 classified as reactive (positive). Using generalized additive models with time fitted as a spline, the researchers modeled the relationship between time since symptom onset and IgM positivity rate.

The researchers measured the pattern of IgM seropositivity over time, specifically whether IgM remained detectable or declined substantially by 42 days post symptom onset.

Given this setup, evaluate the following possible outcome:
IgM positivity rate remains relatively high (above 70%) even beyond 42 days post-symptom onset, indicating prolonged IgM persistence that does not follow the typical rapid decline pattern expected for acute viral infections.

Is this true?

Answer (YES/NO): NO